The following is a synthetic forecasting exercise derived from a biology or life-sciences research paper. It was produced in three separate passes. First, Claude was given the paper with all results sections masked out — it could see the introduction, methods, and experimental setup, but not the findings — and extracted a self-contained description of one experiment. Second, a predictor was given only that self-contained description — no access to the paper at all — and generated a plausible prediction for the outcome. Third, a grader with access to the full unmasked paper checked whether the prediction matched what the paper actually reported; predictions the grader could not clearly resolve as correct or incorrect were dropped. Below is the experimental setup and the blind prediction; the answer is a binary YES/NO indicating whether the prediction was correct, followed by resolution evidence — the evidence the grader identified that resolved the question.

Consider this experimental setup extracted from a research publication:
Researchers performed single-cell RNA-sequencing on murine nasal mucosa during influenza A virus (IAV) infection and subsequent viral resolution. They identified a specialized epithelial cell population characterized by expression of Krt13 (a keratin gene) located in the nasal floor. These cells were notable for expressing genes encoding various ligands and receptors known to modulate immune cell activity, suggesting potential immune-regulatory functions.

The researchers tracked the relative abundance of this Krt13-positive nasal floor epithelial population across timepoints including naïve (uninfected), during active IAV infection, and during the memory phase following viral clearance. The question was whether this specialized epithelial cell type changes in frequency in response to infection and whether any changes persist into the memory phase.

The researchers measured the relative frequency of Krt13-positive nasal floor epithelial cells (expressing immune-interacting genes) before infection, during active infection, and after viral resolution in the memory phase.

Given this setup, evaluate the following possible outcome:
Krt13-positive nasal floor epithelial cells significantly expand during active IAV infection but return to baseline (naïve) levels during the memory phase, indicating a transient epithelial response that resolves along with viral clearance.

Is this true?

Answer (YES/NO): NO